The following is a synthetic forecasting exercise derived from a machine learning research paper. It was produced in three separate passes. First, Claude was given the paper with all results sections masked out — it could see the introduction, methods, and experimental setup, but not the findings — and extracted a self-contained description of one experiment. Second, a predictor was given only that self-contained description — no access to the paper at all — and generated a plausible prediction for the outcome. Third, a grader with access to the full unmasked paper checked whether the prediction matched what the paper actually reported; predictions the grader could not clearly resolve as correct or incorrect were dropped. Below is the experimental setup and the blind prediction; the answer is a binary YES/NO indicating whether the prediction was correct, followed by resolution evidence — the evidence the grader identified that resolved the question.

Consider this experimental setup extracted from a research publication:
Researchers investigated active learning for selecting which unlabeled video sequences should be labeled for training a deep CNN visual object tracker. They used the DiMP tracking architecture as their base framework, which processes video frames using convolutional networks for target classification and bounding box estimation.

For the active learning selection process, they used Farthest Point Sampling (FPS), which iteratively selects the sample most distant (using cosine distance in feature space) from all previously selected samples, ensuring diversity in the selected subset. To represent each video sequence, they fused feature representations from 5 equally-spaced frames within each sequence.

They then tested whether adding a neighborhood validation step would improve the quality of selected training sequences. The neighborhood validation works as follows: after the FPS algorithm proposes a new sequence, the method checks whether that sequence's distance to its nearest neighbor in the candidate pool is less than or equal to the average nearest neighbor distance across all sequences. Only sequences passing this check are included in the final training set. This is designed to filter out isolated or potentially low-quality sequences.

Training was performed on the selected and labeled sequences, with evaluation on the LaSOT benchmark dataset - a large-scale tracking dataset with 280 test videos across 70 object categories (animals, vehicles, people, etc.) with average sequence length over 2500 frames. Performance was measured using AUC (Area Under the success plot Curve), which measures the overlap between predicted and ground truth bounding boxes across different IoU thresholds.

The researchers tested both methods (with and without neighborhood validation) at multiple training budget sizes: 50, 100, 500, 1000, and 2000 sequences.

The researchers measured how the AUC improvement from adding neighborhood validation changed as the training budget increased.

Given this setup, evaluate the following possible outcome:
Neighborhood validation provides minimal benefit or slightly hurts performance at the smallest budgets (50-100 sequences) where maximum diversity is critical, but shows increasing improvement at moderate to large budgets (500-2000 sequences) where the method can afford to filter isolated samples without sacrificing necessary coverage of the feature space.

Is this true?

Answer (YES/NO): YES